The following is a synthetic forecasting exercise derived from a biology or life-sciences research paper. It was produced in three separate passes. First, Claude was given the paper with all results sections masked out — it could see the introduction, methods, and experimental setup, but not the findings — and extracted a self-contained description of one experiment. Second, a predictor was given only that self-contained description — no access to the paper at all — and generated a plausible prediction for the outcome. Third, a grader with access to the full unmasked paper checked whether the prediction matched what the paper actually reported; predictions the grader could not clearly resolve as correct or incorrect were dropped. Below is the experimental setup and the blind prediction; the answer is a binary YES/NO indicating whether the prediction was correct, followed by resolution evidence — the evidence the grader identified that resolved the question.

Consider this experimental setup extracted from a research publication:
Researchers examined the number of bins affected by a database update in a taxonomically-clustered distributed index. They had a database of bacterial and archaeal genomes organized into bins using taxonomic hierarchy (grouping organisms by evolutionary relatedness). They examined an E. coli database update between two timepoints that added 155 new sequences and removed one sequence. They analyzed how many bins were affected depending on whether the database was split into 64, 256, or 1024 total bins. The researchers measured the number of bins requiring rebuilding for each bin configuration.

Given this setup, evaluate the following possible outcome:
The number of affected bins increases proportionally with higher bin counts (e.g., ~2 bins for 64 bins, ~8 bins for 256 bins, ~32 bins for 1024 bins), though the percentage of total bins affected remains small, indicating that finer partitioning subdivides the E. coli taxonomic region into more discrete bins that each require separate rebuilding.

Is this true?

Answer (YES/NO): NO